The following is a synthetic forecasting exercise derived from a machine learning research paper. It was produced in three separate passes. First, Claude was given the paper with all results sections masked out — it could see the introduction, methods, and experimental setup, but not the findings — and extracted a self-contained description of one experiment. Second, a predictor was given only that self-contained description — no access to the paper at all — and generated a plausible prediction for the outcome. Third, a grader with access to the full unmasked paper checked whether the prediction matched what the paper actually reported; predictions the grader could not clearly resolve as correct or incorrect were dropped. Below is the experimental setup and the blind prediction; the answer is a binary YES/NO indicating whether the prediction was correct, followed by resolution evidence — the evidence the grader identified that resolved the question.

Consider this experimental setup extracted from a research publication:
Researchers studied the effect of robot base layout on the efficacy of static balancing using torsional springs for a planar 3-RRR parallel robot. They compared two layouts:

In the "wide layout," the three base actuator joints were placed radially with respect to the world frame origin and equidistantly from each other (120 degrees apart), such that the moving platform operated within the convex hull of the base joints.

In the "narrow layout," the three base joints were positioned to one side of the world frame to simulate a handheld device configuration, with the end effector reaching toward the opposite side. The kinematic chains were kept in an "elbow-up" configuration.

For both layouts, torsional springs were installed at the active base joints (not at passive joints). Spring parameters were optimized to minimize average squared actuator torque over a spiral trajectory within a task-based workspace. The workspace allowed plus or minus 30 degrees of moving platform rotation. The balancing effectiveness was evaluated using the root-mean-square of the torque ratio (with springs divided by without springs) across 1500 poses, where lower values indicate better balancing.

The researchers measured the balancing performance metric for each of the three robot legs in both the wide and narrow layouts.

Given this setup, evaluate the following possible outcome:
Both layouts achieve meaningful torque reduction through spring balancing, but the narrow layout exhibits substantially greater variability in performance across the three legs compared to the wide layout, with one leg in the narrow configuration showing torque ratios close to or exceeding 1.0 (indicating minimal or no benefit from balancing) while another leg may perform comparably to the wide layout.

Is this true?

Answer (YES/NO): YES